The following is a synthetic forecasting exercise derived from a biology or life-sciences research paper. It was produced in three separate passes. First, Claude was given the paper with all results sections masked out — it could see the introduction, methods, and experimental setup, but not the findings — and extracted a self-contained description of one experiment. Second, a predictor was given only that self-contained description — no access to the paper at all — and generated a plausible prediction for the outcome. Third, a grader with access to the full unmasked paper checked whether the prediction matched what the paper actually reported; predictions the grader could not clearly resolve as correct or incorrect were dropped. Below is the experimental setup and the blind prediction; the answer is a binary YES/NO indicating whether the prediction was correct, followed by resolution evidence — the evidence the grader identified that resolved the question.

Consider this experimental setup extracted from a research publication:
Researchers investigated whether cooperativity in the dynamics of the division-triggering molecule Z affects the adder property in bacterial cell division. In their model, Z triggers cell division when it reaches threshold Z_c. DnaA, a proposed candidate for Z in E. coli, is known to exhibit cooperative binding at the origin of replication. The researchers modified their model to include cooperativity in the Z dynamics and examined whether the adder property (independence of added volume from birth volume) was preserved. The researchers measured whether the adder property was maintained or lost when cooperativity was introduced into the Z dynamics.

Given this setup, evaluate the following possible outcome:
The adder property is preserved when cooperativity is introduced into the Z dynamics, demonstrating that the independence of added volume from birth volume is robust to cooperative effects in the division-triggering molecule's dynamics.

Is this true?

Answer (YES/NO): YES